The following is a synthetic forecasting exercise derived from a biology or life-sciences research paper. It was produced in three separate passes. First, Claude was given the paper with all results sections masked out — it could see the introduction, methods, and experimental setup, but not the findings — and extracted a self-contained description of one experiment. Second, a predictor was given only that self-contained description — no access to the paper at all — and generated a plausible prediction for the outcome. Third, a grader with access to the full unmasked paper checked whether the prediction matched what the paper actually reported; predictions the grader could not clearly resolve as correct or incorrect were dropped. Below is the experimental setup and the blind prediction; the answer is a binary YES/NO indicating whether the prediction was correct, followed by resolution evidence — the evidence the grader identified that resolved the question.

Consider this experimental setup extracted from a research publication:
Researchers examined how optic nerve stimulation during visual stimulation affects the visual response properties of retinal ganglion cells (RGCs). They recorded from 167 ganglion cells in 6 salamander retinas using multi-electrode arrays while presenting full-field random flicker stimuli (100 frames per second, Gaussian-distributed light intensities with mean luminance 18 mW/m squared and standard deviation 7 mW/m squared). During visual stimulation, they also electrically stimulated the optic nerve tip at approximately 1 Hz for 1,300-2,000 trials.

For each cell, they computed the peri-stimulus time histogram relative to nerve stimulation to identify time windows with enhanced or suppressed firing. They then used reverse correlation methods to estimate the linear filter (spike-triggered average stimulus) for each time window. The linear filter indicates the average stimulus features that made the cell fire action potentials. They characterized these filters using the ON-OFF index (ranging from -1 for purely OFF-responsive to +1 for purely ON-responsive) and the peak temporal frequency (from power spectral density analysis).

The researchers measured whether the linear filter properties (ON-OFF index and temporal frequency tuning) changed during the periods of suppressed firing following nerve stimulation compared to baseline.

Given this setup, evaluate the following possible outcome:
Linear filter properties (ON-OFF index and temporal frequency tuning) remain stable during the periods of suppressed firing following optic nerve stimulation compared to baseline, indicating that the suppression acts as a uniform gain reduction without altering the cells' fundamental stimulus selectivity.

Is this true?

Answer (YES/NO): YES